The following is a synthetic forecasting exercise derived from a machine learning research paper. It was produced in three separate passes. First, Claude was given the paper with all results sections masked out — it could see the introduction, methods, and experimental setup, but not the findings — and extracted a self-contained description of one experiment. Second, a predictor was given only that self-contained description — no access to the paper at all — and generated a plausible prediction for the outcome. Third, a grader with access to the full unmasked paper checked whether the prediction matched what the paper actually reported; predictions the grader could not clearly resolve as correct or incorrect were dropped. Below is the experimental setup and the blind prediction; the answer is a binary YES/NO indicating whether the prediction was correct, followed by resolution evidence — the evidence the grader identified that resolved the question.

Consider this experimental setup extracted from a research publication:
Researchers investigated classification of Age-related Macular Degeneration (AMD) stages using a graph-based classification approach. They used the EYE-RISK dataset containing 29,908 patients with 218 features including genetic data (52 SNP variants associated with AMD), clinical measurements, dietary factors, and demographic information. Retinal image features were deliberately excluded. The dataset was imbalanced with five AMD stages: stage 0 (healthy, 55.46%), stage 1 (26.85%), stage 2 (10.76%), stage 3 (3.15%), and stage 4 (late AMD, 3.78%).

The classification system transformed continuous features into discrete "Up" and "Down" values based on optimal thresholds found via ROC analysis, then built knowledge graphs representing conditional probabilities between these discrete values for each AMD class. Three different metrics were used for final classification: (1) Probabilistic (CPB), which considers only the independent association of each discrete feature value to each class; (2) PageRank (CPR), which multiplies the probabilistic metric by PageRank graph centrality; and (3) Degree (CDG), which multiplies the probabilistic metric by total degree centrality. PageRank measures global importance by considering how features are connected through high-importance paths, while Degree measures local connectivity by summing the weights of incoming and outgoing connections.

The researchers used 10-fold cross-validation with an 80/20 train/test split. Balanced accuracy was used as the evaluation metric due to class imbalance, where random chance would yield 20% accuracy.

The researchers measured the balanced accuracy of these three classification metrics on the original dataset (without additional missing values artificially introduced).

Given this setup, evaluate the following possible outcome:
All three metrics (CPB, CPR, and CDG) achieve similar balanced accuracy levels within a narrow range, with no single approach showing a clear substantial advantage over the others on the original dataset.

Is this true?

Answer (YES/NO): YES